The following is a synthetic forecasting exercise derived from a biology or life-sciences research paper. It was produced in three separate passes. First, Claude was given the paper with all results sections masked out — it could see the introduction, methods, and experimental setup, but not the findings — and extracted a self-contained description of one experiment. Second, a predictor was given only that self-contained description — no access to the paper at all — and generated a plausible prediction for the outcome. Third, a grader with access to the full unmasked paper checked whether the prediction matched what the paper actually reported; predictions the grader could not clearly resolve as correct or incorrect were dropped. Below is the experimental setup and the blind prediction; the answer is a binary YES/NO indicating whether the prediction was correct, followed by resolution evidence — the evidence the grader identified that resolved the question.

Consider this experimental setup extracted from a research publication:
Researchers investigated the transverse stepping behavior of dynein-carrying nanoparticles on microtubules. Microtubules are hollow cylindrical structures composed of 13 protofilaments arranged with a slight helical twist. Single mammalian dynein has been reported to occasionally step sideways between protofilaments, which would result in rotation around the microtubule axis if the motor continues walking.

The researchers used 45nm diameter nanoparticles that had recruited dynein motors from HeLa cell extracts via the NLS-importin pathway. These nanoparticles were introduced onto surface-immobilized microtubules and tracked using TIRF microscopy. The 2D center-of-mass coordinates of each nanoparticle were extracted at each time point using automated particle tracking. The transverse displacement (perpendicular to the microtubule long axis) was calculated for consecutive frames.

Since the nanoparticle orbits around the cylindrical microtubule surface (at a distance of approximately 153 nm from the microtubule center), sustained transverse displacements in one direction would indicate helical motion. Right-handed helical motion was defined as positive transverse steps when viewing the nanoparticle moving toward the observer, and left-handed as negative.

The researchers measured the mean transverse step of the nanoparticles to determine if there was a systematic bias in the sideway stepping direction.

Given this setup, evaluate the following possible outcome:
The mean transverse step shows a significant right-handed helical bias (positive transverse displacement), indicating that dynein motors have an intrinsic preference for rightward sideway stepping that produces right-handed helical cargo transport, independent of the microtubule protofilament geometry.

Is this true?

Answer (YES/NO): NO